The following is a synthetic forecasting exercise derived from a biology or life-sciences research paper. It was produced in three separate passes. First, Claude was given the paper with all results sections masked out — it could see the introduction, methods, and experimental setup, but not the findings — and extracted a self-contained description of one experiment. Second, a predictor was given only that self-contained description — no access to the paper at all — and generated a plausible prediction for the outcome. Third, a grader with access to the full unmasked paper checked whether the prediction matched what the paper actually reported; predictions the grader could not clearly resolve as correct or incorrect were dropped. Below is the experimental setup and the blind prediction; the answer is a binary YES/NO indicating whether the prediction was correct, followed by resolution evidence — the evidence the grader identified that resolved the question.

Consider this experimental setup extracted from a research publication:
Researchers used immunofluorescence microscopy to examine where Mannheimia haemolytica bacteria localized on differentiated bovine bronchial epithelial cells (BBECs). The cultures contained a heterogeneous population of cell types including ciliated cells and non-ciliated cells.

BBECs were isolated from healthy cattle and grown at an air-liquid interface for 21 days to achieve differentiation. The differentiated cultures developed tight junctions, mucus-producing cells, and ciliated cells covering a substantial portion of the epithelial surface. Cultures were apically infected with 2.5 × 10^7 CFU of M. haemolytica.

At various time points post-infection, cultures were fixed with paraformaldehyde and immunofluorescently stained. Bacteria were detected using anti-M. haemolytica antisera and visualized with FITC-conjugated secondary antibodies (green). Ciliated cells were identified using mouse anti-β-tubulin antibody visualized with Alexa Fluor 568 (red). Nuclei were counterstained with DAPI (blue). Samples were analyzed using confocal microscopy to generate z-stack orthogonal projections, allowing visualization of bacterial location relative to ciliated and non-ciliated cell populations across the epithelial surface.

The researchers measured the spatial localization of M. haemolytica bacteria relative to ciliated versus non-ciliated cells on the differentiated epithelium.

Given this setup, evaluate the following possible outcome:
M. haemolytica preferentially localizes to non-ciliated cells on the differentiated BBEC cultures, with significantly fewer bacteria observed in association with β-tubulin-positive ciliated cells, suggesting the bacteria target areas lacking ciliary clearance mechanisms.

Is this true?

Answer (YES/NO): NO